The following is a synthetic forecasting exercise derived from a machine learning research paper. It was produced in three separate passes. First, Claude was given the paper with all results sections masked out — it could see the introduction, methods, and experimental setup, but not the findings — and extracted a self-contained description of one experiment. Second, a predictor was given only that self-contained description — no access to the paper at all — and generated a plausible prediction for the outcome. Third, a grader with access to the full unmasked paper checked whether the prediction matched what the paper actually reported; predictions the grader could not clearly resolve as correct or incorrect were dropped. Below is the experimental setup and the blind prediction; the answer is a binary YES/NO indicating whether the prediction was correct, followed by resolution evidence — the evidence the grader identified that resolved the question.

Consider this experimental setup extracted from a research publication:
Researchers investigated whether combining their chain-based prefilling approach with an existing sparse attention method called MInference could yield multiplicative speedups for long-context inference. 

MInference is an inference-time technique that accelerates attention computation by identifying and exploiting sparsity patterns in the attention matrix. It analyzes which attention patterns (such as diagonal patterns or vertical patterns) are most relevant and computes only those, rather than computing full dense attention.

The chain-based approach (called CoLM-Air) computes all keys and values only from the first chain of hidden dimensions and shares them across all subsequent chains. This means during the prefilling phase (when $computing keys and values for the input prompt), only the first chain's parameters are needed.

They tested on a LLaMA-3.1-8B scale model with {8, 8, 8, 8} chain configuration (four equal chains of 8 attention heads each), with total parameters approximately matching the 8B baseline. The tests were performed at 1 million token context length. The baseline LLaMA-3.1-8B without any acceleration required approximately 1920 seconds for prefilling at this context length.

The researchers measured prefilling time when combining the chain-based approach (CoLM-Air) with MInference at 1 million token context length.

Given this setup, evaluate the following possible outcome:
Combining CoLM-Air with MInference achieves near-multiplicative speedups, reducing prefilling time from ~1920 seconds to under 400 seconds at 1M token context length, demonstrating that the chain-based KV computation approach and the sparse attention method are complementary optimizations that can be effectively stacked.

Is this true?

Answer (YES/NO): YES